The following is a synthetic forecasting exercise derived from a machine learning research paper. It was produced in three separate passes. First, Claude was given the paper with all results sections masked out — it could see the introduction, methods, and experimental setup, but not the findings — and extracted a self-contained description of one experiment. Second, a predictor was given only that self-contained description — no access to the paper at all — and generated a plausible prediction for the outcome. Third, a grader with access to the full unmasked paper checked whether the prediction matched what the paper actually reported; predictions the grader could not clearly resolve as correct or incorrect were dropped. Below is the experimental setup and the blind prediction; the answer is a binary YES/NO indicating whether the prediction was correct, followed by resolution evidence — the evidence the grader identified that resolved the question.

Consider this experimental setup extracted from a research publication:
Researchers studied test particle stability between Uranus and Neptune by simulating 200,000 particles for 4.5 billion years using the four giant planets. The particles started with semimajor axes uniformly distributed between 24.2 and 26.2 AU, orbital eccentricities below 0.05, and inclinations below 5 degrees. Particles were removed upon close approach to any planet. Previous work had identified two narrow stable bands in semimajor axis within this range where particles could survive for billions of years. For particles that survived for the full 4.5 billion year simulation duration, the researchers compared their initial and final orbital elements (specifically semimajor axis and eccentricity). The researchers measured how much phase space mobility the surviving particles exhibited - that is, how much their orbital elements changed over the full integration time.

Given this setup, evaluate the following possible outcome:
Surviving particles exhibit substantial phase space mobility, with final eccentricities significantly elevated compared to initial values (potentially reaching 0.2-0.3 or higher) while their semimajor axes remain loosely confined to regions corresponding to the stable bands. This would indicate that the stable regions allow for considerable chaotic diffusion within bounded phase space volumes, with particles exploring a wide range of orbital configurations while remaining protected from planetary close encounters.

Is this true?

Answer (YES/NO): NO